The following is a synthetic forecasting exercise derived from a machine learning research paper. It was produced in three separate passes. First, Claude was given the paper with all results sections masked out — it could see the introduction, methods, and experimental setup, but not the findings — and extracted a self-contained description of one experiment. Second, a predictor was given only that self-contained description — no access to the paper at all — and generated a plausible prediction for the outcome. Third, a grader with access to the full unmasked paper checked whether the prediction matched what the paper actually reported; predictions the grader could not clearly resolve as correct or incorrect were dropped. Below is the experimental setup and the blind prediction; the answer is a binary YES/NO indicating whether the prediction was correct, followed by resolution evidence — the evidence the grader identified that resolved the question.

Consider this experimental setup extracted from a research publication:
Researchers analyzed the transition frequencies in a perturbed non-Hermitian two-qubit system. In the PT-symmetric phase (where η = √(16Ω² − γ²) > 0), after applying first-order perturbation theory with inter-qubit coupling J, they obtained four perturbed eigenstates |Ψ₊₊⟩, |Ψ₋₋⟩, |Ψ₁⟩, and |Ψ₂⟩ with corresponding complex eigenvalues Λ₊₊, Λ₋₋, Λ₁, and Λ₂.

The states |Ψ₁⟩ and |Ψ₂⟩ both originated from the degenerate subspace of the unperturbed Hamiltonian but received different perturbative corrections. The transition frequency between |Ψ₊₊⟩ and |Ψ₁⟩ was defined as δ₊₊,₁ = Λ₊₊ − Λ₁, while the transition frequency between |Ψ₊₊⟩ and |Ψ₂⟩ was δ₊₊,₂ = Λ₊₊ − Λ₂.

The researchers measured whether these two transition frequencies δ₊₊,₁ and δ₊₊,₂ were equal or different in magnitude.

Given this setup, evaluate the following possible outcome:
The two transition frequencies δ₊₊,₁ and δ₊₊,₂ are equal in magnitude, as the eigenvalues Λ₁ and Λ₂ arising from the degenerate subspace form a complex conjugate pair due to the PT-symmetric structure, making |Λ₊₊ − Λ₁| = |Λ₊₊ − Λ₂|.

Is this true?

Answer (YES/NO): NO